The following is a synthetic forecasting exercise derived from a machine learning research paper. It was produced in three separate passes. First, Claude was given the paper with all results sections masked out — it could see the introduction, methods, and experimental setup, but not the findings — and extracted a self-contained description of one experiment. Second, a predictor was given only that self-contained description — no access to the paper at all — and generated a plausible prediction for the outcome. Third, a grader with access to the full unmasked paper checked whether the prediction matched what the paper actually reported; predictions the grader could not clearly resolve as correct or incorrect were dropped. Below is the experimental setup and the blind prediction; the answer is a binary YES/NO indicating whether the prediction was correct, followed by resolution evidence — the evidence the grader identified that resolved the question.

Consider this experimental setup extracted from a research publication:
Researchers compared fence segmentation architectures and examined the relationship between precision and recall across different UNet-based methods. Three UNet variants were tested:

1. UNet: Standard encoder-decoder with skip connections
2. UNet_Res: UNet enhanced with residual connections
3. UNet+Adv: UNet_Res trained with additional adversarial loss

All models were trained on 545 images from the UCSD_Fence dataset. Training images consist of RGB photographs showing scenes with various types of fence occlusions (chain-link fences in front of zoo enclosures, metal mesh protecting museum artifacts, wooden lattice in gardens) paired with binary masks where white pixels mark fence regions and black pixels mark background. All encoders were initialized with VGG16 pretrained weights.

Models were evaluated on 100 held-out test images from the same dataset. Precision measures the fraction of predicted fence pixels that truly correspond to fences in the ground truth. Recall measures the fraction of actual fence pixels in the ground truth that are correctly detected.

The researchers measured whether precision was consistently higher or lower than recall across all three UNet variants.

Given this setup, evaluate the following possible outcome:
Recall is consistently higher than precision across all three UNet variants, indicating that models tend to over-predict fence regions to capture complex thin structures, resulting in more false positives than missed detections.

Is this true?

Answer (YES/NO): NO